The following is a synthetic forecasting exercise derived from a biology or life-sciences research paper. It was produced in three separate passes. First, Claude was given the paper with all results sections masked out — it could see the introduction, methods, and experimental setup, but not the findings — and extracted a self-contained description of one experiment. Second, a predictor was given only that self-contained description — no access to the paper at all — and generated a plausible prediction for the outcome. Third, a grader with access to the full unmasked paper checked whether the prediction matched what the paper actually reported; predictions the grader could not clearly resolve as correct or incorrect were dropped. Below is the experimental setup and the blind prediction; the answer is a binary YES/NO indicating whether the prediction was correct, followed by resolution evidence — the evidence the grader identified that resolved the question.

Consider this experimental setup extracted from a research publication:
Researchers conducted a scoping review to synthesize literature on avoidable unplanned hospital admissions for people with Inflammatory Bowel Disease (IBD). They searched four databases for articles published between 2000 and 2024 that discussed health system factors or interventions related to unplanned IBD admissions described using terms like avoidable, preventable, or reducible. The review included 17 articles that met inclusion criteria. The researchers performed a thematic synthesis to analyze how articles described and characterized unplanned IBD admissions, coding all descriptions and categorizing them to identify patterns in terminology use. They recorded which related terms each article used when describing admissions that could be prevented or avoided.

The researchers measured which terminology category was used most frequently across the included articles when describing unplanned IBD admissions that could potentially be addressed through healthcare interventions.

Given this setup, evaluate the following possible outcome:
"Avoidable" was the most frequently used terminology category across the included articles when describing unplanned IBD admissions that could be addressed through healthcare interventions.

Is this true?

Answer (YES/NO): NO